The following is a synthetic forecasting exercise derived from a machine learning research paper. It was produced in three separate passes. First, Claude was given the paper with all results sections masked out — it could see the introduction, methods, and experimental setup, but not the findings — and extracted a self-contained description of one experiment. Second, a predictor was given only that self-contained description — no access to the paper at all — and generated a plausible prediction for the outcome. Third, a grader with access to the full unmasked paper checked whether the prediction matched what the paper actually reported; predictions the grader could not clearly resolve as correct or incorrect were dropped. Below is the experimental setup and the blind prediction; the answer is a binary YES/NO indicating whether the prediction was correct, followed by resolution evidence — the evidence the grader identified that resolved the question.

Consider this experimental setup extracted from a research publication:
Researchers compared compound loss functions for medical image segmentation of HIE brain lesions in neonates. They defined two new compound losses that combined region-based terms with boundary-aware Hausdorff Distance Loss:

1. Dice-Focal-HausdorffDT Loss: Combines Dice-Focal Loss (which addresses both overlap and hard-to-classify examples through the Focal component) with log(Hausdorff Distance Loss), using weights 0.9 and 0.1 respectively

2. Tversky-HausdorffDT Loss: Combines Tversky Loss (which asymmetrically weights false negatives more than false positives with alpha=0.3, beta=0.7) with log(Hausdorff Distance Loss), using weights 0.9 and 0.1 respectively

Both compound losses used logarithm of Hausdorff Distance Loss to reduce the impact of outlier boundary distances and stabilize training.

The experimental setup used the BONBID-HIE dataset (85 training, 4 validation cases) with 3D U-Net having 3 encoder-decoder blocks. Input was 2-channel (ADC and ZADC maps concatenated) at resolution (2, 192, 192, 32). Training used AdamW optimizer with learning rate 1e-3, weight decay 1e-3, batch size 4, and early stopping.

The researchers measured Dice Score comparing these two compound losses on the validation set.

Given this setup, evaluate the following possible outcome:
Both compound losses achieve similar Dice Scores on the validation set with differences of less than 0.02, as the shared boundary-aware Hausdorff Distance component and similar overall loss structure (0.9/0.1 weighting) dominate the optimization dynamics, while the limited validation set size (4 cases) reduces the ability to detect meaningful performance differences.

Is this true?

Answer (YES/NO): YES